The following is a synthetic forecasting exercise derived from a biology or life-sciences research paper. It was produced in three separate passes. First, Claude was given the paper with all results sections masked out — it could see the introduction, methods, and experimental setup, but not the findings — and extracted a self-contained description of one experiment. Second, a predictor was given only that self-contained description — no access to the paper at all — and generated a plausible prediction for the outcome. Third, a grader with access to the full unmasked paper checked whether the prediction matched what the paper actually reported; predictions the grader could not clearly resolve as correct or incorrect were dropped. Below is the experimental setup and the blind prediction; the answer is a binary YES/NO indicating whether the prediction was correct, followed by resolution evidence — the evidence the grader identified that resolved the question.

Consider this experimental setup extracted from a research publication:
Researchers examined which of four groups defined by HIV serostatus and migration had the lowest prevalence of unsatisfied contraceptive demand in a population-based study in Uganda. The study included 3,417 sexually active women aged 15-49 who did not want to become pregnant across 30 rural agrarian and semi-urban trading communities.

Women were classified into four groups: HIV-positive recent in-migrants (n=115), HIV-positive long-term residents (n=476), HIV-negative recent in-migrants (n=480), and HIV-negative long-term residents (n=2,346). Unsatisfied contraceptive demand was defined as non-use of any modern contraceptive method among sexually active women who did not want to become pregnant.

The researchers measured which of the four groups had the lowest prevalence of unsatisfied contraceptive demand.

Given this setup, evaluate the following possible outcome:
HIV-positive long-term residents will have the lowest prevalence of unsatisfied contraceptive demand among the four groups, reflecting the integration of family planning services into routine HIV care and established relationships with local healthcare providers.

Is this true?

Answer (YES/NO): YES